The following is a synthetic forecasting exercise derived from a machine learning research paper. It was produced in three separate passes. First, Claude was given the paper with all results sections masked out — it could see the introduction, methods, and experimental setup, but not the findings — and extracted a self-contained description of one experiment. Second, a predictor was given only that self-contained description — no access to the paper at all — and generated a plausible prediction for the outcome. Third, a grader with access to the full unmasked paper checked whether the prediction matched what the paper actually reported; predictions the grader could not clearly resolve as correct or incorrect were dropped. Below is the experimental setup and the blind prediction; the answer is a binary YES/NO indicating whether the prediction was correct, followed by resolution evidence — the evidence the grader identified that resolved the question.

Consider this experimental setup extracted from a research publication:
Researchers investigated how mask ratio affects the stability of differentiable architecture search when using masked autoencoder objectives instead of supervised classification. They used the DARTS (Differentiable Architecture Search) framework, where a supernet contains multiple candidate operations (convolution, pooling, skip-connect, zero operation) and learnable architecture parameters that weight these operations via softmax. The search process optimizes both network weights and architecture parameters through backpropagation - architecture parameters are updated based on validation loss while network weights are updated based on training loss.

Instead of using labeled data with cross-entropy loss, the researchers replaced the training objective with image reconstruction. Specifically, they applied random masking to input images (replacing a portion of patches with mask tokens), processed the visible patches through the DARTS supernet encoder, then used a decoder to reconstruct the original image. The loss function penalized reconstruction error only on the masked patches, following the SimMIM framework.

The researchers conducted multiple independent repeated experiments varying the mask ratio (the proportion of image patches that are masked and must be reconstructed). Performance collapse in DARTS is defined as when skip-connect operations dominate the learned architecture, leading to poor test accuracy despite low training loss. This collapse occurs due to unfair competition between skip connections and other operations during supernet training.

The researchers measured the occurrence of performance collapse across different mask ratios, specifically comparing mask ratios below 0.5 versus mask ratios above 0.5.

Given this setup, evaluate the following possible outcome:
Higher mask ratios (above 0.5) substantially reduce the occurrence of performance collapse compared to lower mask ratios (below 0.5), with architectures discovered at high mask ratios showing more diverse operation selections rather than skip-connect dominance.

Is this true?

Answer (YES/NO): YES